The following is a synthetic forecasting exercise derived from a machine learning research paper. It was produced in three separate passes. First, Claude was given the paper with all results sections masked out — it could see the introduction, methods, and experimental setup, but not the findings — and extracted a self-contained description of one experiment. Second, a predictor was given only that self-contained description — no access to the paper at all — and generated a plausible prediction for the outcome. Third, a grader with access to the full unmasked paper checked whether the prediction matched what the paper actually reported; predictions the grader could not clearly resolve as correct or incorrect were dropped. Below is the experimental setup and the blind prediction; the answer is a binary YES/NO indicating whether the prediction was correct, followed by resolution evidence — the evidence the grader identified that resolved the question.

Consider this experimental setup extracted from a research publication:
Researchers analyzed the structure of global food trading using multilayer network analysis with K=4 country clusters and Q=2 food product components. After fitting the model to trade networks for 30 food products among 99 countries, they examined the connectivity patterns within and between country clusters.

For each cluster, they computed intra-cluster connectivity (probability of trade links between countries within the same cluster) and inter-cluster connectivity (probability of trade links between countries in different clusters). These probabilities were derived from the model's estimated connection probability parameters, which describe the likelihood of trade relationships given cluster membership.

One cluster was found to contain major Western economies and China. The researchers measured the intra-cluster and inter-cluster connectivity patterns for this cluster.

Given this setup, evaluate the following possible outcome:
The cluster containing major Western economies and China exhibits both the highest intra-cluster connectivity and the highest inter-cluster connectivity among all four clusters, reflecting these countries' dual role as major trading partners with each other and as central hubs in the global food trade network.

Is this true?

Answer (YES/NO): YES